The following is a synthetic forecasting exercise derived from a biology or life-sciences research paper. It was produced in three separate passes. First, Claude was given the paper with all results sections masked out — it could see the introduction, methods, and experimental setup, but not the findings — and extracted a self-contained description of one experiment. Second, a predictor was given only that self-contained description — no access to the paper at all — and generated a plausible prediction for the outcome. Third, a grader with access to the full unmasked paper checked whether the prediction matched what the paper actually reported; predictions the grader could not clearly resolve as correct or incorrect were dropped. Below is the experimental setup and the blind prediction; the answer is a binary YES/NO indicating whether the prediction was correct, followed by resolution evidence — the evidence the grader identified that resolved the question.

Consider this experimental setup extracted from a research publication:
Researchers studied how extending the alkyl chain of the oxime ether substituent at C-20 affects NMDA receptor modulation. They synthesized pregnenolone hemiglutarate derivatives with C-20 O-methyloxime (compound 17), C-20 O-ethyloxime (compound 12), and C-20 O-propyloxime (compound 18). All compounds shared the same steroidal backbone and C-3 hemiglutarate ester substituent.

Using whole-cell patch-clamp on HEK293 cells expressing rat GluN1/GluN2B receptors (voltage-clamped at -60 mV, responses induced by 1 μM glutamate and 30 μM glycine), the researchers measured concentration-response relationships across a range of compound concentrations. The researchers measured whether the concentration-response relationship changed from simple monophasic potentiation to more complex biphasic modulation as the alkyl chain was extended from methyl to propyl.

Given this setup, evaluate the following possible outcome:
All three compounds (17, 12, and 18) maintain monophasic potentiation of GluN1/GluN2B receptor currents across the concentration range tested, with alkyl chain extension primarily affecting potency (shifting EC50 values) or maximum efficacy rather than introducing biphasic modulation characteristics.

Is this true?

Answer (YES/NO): NO